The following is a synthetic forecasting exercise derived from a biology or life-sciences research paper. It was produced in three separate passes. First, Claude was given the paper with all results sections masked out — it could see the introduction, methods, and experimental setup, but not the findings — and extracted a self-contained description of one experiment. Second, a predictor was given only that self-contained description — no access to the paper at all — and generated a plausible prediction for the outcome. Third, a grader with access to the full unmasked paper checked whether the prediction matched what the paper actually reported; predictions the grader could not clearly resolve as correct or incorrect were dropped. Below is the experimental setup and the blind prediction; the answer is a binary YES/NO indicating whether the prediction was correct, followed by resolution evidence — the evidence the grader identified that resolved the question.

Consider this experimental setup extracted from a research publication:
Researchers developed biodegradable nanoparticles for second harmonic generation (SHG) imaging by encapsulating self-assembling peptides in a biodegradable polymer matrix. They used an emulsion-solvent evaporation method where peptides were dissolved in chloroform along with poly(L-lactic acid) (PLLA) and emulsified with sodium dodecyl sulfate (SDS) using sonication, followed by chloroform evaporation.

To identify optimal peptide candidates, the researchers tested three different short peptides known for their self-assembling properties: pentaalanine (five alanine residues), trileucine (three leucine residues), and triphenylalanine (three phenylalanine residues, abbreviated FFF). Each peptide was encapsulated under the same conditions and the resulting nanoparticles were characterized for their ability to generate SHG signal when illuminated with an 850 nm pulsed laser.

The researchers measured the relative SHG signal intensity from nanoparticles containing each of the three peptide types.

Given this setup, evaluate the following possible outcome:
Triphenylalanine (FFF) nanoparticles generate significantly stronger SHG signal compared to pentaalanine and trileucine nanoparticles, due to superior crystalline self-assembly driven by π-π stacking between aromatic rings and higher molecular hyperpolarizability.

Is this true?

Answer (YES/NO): YES